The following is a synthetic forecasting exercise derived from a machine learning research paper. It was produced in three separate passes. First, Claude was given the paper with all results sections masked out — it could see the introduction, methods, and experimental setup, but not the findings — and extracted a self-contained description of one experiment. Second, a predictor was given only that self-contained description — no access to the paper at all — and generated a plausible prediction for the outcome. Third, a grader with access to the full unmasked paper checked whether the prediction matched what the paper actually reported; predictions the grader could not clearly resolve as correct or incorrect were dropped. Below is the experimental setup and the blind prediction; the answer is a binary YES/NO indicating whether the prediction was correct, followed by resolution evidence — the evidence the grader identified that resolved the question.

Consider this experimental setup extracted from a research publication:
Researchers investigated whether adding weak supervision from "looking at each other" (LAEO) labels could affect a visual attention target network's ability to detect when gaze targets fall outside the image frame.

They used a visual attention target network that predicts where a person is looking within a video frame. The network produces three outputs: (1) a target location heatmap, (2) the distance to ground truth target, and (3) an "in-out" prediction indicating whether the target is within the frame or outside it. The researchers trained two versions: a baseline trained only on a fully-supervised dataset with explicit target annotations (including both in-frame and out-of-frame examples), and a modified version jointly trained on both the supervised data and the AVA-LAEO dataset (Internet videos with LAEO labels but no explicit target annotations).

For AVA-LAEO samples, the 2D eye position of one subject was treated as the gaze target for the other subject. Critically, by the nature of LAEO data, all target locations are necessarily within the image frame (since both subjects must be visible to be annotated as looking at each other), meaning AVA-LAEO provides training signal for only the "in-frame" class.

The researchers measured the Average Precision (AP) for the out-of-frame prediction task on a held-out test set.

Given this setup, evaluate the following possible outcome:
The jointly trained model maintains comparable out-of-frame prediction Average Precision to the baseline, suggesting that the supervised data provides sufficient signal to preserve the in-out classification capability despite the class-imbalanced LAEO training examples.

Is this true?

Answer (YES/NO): NO